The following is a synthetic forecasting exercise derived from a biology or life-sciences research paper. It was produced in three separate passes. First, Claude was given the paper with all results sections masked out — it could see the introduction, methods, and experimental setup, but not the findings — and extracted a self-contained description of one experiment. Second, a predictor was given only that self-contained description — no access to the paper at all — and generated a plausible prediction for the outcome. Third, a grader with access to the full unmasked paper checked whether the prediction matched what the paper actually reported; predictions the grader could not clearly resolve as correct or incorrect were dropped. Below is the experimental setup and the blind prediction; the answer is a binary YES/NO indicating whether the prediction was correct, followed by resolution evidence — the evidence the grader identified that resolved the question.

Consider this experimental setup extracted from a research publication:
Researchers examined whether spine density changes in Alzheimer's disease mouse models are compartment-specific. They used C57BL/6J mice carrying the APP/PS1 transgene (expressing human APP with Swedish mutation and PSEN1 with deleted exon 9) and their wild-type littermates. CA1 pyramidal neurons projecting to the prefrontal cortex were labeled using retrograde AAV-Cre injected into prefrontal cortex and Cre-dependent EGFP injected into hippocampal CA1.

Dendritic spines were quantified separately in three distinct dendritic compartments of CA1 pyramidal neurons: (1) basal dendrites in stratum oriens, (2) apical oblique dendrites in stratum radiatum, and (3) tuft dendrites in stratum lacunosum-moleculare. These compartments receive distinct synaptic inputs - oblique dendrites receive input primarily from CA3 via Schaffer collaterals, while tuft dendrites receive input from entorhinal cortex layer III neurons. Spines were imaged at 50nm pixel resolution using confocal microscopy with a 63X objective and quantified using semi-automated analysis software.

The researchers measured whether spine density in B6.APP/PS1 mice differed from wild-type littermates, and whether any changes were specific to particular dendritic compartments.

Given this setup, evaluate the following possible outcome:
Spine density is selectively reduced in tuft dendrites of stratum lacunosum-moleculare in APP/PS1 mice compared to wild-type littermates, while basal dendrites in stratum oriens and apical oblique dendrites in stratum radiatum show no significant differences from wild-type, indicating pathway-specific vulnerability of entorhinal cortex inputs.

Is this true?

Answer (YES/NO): NO